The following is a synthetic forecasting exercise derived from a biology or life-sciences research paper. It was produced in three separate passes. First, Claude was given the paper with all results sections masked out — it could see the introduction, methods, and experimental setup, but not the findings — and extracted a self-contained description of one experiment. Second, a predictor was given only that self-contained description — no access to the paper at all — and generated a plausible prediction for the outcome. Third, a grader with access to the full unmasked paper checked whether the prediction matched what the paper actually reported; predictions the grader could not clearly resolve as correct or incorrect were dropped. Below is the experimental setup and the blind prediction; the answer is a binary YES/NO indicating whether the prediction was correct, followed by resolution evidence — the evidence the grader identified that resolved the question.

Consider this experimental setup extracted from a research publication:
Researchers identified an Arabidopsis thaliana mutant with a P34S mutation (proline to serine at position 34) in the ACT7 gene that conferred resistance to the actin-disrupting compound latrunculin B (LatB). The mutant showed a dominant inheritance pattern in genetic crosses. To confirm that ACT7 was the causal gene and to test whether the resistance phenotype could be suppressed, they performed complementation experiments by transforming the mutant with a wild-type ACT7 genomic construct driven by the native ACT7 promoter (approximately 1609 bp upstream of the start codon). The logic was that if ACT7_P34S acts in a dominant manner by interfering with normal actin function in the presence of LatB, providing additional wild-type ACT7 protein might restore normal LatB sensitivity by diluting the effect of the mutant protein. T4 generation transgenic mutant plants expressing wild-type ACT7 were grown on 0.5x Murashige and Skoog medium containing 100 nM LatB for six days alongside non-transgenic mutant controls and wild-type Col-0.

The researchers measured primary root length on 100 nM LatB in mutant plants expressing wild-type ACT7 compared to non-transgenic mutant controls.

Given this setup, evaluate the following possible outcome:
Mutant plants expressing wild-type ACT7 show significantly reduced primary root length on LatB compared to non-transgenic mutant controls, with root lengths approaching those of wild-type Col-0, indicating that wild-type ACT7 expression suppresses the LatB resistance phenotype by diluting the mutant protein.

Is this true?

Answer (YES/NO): YES